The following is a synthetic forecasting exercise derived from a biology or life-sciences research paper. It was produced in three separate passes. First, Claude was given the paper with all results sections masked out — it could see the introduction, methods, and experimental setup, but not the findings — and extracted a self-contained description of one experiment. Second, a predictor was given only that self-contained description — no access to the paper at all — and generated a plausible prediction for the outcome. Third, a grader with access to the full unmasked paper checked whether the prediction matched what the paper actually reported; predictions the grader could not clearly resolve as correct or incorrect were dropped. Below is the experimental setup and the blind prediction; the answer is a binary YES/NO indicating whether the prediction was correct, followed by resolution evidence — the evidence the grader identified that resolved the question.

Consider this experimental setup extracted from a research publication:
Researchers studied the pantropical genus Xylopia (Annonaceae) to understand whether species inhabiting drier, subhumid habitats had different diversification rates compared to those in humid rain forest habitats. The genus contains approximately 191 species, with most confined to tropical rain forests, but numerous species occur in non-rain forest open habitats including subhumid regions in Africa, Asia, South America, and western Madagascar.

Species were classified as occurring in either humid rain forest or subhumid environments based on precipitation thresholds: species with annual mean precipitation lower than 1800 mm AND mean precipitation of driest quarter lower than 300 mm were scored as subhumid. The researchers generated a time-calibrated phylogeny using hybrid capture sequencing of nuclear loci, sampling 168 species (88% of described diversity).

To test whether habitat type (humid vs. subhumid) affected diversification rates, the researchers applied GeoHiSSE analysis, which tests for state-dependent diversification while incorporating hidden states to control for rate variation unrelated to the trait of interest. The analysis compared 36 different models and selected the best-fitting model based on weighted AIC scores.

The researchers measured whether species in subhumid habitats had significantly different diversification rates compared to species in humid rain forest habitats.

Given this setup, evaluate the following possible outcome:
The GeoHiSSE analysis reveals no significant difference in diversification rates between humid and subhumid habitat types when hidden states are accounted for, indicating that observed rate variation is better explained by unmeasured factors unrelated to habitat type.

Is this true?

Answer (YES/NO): NO